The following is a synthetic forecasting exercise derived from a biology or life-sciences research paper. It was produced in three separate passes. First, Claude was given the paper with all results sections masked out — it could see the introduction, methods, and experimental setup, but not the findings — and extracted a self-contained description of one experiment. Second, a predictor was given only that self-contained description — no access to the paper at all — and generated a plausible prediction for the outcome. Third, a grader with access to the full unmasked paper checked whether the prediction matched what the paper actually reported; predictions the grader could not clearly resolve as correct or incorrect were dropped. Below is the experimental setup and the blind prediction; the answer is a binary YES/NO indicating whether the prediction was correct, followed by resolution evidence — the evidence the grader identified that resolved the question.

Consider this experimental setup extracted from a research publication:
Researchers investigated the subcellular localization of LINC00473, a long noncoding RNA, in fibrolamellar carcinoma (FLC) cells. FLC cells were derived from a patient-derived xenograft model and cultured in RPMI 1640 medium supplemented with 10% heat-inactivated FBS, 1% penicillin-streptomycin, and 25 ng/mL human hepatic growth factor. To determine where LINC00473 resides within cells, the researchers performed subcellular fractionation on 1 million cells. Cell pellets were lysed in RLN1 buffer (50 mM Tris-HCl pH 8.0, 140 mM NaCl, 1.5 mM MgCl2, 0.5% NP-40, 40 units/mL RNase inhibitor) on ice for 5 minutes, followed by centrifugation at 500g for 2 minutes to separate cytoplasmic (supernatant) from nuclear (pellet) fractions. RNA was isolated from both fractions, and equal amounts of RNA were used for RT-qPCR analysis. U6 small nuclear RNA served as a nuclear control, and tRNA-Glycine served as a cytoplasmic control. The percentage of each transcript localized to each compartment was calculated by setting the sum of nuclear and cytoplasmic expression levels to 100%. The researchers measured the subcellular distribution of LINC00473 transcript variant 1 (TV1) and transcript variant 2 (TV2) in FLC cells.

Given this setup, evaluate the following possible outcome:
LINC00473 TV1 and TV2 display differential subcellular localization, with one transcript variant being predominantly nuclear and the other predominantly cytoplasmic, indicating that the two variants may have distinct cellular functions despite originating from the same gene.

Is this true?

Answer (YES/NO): NO